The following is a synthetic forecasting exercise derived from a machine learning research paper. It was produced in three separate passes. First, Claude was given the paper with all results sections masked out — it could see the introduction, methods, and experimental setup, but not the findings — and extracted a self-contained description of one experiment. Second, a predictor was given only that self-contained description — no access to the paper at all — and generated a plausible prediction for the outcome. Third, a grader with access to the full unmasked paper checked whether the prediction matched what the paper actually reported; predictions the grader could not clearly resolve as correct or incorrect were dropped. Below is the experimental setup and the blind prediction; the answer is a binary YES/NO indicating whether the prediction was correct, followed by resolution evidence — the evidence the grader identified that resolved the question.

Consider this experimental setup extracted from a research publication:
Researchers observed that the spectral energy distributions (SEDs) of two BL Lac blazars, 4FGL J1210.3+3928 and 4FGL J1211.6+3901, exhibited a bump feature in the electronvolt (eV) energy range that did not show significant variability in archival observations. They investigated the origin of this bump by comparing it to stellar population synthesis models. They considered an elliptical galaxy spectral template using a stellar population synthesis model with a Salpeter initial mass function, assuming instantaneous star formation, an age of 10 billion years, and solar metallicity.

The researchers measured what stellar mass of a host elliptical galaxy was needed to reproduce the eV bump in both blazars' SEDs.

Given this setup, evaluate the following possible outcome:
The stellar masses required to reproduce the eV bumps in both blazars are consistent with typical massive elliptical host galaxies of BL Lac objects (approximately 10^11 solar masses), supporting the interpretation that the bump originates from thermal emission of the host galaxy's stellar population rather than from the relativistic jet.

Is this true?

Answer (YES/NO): NO